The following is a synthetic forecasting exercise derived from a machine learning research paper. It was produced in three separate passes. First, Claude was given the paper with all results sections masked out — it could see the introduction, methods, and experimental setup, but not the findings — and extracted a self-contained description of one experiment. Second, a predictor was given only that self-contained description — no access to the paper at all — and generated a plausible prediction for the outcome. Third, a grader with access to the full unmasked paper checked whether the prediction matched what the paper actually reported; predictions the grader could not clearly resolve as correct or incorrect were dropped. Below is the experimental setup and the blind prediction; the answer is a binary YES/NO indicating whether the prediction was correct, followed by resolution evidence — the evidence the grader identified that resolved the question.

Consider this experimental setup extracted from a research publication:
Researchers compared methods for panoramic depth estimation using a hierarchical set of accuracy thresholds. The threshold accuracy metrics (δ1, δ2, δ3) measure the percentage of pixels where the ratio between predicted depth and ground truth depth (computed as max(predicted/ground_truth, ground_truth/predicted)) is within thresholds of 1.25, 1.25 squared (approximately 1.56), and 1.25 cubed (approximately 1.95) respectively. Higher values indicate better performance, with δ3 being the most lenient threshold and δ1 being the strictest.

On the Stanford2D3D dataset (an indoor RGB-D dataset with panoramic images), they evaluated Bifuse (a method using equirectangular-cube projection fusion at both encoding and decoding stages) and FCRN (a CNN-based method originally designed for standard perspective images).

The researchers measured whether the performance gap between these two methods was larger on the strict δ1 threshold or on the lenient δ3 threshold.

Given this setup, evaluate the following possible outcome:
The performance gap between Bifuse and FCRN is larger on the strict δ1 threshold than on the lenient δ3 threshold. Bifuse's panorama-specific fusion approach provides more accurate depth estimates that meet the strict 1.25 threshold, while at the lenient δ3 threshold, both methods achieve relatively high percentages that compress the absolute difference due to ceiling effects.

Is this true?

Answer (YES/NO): YES